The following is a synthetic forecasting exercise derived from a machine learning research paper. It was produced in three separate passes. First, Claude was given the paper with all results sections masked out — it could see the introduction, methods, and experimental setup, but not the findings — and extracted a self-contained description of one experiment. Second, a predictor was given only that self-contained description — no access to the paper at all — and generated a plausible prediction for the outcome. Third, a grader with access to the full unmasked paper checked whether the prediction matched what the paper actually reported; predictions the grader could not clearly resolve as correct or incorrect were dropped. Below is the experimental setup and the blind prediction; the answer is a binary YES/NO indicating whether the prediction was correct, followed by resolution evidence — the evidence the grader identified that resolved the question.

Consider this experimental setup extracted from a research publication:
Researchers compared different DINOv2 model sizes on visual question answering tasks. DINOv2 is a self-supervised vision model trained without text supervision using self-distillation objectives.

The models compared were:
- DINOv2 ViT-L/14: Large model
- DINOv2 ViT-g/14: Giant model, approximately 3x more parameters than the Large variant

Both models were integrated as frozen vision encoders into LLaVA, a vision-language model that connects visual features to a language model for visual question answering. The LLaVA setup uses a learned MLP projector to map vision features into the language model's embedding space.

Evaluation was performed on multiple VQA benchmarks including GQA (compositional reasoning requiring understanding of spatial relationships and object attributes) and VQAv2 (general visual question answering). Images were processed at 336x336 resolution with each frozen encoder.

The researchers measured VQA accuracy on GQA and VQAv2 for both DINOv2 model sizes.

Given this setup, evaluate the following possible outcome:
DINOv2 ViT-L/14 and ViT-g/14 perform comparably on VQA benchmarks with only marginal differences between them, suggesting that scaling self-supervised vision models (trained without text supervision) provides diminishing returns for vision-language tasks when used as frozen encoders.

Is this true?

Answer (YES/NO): NO